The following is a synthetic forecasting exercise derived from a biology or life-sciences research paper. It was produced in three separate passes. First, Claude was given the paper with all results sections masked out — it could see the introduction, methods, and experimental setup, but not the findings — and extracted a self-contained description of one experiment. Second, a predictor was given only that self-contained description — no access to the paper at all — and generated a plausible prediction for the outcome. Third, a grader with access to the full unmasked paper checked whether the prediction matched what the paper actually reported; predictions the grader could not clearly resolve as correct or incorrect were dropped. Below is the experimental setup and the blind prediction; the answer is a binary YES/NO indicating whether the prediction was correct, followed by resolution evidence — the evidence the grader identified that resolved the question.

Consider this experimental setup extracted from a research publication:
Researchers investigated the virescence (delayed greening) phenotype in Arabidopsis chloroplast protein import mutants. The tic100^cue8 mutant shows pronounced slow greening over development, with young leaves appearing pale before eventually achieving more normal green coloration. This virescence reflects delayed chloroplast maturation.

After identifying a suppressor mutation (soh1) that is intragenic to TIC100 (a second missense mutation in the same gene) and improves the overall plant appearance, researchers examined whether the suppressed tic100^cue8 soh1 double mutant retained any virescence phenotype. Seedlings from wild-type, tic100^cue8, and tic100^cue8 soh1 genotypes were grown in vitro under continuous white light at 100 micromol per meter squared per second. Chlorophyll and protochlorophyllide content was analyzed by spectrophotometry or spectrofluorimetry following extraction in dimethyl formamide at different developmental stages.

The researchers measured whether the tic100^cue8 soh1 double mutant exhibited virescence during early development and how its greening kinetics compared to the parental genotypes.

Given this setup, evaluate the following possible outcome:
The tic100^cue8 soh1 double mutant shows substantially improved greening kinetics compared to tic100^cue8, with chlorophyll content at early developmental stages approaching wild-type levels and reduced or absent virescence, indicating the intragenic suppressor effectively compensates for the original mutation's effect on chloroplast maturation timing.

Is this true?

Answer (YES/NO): NO